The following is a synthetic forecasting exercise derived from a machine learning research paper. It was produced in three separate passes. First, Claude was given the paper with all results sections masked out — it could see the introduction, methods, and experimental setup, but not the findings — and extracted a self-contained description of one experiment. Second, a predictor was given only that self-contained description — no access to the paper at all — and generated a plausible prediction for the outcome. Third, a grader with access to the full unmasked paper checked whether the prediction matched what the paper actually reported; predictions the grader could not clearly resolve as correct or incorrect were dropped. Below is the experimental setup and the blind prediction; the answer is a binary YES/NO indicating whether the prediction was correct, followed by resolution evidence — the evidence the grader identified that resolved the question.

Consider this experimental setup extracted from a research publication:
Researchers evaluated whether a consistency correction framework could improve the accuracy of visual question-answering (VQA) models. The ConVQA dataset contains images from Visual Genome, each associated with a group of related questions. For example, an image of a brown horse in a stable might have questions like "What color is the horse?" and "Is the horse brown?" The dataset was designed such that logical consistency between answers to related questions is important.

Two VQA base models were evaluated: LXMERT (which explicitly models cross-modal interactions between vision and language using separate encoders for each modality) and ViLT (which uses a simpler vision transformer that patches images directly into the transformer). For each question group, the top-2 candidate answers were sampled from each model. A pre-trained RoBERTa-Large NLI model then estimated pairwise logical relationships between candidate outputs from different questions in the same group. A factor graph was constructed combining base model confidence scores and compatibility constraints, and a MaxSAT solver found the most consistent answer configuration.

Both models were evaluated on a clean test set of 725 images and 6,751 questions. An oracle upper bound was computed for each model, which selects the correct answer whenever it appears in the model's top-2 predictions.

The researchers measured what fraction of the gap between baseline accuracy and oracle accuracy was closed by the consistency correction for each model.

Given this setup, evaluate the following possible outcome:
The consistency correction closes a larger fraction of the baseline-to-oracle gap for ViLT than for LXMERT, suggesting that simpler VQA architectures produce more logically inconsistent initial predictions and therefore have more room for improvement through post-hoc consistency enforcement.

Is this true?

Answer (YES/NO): NO